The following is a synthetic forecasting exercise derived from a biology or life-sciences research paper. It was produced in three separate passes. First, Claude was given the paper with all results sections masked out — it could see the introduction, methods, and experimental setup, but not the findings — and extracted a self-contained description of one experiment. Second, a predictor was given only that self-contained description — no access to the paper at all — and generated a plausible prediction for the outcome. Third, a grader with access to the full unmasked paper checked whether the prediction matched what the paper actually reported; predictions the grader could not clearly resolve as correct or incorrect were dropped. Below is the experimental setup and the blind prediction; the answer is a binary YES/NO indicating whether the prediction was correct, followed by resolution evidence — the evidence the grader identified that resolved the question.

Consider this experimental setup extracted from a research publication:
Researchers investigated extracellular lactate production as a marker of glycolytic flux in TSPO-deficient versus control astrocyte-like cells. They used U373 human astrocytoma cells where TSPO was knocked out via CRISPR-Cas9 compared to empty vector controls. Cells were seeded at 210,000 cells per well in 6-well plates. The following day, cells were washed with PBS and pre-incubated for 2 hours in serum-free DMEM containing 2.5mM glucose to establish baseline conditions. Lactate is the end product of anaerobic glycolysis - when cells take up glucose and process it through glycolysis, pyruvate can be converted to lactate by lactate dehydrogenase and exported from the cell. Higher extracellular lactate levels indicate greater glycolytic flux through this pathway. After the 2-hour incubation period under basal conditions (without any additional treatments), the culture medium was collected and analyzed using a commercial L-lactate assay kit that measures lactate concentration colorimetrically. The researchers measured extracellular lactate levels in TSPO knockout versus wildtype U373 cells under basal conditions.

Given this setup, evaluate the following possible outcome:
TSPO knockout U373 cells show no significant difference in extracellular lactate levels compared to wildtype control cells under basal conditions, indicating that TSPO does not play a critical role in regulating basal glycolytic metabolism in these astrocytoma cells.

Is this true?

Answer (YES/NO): NO